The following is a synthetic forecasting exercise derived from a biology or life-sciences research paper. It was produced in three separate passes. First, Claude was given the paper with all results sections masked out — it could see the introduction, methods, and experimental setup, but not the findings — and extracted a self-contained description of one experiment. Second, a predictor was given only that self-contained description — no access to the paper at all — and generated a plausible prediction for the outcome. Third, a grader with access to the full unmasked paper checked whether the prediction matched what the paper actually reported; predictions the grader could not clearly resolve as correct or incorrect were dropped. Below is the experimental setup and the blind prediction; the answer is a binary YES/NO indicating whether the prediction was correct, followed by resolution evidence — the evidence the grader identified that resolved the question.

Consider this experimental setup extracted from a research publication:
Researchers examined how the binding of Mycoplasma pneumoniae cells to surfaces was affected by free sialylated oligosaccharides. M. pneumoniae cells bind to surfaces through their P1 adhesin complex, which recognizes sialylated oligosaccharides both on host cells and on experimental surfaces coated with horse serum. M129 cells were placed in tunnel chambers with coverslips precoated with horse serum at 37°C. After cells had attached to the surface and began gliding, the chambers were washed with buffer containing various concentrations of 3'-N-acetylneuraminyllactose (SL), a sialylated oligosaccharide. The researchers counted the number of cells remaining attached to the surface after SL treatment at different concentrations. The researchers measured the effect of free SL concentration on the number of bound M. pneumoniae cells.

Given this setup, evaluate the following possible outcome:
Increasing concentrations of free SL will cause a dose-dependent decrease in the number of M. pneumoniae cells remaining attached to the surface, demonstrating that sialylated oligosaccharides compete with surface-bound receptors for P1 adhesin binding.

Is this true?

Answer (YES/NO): NO